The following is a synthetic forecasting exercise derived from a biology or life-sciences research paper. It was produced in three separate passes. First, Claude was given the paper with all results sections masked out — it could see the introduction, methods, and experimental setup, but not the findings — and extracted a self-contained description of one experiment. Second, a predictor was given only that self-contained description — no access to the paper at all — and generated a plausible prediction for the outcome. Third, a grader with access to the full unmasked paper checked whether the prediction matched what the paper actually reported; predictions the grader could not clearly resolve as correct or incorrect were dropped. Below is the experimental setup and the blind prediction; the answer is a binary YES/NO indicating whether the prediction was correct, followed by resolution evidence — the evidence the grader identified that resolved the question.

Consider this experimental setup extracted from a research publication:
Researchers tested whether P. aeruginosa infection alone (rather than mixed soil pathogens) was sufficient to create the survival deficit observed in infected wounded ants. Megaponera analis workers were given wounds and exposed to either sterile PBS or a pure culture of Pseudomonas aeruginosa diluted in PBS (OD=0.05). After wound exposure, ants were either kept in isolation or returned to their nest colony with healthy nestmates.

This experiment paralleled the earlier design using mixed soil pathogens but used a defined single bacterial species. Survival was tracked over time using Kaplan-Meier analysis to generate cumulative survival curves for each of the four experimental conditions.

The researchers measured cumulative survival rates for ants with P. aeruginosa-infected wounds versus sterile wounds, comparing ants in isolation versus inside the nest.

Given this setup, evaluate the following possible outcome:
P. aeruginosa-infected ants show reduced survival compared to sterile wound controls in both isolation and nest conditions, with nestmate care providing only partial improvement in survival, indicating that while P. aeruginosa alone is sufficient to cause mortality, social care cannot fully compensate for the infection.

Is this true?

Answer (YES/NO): NO